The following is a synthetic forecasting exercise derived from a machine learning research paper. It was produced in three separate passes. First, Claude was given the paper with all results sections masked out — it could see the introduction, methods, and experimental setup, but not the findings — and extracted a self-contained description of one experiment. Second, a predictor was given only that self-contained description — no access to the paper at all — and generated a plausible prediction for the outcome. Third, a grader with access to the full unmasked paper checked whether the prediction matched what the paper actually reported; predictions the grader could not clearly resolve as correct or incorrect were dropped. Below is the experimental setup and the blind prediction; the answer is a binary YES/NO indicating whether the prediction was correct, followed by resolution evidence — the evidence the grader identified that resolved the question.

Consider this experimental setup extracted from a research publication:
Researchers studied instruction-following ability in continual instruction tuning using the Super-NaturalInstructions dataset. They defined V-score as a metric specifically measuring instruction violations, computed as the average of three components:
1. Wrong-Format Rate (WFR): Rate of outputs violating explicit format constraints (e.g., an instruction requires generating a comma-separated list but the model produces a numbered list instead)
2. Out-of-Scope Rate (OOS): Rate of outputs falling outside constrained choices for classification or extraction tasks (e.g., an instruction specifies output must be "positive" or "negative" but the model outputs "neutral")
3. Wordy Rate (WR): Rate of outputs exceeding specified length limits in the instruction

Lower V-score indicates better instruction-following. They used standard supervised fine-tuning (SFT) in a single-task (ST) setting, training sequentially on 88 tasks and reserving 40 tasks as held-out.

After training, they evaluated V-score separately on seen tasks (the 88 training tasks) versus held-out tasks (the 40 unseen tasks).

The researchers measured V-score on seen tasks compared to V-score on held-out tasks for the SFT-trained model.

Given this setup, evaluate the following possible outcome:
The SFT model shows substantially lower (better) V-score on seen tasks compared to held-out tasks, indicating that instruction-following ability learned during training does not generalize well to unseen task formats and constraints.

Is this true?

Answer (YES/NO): YES